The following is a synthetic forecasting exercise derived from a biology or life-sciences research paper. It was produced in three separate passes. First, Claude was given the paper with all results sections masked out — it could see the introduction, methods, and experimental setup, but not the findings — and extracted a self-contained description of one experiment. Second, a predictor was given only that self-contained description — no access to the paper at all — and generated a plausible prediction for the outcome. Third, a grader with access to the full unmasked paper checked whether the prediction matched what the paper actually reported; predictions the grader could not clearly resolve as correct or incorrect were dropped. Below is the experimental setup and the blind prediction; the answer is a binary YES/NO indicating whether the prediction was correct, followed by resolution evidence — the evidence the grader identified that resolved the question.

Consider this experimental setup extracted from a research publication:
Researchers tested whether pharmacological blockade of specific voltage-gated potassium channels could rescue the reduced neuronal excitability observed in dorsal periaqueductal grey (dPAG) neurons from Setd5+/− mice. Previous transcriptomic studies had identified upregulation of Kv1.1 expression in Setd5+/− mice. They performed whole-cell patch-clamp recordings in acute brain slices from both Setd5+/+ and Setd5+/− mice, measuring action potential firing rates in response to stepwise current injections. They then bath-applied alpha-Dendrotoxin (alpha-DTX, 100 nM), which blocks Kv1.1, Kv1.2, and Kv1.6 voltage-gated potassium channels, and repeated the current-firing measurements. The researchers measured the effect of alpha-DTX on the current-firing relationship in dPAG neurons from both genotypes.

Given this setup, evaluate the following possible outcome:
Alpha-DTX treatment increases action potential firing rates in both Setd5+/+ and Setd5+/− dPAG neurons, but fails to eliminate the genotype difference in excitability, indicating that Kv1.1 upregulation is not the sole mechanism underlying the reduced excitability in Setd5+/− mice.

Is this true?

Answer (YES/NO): NO